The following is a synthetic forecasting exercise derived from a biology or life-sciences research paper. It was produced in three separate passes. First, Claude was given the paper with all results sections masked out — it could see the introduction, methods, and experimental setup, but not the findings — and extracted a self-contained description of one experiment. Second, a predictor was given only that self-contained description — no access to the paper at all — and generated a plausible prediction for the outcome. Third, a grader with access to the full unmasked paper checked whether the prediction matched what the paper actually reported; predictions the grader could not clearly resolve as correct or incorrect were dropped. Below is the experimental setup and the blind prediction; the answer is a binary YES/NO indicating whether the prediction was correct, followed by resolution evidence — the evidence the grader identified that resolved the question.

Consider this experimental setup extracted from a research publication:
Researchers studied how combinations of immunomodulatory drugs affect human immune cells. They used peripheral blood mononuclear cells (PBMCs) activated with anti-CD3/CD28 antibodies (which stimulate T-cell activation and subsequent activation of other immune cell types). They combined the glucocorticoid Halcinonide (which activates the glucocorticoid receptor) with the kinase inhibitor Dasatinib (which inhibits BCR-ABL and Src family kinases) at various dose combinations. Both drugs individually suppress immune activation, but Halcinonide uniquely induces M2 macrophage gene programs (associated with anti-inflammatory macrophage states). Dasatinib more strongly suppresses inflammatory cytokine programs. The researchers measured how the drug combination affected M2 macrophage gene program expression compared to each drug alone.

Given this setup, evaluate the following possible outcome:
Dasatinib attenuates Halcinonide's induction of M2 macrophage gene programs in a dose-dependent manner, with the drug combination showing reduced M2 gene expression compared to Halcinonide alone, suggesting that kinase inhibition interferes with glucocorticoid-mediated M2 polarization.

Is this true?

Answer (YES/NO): NO